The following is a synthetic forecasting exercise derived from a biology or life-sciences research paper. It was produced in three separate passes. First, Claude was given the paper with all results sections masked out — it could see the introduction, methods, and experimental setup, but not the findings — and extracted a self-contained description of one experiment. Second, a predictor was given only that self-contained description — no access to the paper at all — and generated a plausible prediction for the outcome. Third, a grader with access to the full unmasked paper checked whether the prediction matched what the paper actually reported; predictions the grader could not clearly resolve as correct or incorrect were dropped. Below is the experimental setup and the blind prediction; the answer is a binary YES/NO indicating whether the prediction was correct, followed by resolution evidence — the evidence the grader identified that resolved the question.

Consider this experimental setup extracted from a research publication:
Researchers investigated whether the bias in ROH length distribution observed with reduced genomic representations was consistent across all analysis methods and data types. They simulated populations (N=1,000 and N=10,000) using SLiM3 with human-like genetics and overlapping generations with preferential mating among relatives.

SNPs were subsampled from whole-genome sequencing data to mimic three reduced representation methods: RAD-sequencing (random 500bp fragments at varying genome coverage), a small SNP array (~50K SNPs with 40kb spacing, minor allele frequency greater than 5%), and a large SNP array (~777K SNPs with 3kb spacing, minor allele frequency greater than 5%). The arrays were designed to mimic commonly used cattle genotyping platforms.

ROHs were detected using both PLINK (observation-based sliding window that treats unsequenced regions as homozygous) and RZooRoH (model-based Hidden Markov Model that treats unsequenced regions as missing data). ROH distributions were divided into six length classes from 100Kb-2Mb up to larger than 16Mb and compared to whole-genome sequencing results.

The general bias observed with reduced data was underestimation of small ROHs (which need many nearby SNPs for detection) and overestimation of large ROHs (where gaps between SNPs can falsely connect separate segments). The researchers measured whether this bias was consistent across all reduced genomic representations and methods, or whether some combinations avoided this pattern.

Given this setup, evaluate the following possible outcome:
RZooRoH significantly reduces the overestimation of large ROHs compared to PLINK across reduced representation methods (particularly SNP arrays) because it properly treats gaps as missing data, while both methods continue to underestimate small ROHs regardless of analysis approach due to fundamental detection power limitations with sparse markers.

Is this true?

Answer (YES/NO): NO